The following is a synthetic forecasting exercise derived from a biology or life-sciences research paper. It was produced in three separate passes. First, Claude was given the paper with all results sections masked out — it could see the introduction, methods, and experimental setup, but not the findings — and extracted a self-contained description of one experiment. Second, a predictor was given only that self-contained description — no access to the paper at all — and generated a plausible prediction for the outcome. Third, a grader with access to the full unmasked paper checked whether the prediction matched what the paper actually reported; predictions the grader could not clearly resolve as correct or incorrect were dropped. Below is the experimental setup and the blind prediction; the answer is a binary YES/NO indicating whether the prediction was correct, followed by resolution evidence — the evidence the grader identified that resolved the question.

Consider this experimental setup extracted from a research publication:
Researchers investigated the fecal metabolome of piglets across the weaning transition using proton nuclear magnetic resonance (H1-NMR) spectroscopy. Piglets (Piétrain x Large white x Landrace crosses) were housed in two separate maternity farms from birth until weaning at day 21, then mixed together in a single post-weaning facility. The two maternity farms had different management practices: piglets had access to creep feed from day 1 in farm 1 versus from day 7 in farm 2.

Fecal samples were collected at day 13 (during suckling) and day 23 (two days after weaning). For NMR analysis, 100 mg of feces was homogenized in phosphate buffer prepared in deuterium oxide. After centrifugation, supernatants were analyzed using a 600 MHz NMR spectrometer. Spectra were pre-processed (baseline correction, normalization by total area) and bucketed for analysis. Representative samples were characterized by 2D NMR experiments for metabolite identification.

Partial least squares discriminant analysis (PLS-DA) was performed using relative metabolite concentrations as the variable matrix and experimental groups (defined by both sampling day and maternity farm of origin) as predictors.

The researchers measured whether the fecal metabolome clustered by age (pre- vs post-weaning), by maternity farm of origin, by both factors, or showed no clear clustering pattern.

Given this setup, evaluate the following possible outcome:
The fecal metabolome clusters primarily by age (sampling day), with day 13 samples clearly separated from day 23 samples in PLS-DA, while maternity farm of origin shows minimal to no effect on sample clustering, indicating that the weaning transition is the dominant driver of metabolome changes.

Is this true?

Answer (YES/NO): NO